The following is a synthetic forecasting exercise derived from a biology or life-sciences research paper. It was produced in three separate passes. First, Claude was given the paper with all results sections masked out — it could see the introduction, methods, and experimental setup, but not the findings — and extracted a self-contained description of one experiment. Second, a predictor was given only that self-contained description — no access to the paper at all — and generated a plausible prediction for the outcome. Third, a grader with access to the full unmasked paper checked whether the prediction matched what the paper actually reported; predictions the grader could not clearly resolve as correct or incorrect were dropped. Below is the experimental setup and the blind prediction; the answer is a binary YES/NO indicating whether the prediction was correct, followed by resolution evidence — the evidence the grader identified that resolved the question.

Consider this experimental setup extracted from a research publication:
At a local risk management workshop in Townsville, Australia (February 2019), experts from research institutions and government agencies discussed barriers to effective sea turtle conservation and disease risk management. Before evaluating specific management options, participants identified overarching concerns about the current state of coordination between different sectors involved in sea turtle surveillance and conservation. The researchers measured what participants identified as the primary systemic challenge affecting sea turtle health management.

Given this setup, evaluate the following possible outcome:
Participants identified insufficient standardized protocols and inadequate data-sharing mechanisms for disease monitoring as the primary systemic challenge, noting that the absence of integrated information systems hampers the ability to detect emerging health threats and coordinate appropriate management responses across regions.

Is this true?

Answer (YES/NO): NO